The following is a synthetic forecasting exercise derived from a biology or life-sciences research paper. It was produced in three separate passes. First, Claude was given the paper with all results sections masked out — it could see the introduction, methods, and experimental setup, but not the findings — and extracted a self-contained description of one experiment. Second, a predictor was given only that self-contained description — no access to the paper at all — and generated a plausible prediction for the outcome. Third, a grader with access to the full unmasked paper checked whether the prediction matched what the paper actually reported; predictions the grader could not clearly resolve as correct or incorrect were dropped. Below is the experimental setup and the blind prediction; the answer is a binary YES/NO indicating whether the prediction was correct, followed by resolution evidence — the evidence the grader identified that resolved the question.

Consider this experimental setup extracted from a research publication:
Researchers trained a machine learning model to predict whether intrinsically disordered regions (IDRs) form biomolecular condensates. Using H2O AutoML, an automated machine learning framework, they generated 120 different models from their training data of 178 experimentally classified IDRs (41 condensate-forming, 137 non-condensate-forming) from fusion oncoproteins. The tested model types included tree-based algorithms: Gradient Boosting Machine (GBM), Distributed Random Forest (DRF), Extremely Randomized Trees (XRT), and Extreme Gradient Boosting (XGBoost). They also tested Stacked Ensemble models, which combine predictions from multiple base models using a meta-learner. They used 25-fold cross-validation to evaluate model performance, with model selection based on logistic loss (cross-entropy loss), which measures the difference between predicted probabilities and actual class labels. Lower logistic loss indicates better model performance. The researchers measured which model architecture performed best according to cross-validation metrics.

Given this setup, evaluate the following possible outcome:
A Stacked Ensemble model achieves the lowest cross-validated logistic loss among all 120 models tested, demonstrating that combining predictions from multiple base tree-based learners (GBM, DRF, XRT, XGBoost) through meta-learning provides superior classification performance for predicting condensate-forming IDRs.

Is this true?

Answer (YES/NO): NO